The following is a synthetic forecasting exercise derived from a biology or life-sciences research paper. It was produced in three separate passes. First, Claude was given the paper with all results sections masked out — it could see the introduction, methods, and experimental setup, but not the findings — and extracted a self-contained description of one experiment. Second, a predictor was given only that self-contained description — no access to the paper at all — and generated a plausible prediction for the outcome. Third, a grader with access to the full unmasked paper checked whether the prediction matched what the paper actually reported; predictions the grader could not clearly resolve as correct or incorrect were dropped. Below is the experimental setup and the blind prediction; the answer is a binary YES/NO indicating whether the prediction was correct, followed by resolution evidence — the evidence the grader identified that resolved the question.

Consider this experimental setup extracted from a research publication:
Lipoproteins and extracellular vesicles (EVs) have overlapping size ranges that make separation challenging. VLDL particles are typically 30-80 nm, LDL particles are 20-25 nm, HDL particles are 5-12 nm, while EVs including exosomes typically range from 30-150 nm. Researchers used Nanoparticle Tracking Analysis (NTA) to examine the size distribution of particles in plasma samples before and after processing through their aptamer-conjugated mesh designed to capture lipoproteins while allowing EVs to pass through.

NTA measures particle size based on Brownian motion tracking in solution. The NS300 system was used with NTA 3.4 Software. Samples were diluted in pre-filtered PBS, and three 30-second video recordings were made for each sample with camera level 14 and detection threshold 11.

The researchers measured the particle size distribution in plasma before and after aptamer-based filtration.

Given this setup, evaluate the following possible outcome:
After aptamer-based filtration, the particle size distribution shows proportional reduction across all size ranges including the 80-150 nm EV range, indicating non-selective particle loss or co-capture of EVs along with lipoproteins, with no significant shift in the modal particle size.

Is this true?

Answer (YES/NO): NO